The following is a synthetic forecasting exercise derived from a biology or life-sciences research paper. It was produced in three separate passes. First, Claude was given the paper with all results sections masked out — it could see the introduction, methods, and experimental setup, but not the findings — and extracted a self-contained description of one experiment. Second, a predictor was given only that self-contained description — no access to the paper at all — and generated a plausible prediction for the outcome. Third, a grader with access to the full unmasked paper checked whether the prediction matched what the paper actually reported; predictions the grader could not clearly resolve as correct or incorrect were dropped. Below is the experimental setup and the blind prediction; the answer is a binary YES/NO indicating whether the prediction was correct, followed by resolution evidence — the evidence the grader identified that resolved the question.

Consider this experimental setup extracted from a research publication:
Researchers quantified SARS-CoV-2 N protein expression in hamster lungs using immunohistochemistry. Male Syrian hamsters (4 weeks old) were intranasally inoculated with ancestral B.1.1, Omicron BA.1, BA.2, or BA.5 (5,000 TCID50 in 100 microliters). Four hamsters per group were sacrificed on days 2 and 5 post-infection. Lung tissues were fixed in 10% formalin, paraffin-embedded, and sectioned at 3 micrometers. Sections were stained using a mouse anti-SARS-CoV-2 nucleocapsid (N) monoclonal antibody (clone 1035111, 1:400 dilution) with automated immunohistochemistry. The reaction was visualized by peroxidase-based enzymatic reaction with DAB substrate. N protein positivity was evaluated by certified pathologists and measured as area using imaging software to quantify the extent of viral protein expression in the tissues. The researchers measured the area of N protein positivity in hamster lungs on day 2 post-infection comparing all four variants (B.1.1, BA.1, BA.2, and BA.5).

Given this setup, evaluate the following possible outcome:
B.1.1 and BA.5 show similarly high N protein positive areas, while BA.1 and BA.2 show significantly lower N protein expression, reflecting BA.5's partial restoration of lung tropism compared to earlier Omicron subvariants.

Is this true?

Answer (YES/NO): NO